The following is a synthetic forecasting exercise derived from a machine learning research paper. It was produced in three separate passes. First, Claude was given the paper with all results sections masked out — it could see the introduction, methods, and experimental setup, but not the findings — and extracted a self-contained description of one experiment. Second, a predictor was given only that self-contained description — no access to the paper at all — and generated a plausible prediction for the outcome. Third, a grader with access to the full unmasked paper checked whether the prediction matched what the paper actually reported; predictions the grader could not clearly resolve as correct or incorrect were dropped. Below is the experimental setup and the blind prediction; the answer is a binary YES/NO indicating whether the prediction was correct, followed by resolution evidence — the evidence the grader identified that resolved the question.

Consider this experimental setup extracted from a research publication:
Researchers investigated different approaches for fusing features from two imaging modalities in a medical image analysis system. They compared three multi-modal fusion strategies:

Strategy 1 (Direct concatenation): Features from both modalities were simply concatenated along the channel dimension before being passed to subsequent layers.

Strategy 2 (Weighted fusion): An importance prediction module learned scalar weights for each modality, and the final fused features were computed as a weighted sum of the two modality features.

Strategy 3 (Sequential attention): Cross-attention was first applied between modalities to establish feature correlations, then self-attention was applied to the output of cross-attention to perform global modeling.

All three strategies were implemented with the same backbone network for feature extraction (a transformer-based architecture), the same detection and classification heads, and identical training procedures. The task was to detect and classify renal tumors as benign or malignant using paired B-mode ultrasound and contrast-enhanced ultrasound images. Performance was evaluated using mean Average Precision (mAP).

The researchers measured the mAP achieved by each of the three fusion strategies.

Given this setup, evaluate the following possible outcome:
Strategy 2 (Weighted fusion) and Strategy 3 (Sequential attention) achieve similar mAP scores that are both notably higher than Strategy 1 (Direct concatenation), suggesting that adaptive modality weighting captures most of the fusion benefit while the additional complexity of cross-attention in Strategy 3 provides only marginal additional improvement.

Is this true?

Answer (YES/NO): NO